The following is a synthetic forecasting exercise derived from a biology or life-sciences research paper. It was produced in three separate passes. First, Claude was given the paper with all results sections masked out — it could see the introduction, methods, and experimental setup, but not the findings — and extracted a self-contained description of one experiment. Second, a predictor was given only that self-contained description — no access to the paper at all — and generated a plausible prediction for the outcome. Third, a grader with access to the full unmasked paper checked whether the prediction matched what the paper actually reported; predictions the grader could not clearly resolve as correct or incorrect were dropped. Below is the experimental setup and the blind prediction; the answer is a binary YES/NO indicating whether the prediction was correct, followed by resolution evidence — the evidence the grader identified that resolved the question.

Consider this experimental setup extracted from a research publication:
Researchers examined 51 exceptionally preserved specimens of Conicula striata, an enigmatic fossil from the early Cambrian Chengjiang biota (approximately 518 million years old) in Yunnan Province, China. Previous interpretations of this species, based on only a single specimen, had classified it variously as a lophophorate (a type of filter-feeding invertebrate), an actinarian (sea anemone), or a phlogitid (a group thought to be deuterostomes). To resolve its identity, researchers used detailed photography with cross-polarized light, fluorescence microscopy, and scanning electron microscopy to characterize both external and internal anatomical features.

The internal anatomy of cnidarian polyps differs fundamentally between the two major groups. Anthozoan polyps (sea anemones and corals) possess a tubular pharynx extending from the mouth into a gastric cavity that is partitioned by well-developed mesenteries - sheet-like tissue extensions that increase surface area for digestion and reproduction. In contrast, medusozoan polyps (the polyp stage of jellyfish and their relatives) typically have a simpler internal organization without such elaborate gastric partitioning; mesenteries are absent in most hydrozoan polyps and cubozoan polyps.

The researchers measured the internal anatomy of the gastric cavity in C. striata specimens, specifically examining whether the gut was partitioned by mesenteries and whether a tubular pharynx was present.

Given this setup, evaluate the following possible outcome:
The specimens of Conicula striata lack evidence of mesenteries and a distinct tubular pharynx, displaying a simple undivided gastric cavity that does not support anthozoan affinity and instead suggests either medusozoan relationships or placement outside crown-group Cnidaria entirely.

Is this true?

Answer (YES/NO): NO